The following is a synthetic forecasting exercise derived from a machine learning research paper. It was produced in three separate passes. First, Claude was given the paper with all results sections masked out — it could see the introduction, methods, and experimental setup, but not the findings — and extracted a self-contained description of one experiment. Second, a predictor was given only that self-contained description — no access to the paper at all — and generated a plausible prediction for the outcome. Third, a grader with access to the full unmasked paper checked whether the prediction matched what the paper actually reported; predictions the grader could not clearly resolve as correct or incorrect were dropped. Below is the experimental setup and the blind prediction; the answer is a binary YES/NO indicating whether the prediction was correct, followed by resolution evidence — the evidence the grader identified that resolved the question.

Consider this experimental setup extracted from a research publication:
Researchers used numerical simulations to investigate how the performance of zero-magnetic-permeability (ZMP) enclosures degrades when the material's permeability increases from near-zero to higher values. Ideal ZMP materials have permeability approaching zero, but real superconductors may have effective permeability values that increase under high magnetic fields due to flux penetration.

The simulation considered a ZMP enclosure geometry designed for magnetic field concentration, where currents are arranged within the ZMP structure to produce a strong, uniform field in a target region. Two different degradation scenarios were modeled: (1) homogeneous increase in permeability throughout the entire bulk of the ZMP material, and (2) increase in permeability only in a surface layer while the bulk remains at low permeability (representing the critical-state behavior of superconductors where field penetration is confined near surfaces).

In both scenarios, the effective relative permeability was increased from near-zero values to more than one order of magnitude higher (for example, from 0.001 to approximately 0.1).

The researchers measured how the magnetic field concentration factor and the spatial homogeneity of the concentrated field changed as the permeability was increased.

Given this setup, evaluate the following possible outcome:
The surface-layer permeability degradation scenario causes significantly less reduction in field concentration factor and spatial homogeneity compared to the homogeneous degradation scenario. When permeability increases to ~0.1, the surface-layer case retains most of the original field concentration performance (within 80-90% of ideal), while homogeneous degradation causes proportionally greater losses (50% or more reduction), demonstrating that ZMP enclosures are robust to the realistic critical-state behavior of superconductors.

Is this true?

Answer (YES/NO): NO